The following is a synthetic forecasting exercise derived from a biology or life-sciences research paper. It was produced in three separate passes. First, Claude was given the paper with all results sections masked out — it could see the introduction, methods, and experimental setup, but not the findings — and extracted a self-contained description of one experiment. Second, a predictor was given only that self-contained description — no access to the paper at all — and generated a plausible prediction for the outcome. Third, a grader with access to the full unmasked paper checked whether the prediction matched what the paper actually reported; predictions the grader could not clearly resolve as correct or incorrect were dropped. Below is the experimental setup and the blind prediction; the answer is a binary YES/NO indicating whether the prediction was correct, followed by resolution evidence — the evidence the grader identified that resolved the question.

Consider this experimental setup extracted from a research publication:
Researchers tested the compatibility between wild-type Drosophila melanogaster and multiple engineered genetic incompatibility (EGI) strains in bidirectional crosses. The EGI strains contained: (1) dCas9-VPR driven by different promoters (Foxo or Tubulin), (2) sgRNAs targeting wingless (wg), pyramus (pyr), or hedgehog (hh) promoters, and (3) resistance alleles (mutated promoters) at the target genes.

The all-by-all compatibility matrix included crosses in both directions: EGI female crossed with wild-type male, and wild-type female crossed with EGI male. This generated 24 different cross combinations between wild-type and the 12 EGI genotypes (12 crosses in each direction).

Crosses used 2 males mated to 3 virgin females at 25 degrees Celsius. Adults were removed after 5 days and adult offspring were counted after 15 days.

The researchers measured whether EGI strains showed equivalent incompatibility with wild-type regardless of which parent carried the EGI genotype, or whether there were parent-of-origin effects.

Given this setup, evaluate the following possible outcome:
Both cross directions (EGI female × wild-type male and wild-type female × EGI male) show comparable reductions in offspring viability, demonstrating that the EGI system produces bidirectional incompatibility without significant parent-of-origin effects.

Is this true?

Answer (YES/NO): NO